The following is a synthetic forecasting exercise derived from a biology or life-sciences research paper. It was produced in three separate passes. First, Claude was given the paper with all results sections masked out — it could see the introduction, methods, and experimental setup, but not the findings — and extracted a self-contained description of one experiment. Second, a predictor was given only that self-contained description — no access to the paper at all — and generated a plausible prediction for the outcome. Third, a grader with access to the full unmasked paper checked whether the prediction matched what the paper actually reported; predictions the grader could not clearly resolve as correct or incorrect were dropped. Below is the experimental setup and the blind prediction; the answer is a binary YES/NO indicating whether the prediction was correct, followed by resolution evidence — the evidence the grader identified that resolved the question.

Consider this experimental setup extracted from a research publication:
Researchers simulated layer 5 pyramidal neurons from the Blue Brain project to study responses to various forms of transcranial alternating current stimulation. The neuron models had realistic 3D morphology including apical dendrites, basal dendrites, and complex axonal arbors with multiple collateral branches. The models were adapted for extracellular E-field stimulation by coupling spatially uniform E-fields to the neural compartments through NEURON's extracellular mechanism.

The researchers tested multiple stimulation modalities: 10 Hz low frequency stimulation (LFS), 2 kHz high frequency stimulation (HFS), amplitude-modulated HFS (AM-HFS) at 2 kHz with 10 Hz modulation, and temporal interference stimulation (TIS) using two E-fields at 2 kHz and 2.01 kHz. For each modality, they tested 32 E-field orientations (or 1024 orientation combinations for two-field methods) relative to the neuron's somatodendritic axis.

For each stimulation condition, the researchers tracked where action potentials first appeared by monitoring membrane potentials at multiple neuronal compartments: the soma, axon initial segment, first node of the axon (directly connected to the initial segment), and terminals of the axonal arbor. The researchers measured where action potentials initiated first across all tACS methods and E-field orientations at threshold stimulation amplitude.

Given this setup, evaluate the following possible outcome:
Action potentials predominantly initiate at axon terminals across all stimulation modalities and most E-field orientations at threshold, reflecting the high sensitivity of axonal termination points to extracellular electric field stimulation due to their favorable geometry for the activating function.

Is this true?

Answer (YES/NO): YES